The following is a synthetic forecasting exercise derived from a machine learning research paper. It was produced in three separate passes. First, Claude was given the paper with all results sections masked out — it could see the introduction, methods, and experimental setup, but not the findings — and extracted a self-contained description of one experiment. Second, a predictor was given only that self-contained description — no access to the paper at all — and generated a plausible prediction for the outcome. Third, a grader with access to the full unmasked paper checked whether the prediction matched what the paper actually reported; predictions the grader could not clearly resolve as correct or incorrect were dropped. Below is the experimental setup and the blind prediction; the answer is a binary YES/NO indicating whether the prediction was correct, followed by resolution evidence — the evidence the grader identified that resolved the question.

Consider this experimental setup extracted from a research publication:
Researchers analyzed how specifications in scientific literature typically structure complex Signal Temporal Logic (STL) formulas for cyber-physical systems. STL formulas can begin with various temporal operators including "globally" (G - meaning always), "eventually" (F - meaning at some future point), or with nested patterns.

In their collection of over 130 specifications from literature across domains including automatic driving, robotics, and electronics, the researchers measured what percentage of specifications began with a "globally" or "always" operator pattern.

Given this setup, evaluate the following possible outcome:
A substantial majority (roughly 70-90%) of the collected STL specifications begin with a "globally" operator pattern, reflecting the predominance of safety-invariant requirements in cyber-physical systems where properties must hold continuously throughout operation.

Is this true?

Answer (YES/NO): YES